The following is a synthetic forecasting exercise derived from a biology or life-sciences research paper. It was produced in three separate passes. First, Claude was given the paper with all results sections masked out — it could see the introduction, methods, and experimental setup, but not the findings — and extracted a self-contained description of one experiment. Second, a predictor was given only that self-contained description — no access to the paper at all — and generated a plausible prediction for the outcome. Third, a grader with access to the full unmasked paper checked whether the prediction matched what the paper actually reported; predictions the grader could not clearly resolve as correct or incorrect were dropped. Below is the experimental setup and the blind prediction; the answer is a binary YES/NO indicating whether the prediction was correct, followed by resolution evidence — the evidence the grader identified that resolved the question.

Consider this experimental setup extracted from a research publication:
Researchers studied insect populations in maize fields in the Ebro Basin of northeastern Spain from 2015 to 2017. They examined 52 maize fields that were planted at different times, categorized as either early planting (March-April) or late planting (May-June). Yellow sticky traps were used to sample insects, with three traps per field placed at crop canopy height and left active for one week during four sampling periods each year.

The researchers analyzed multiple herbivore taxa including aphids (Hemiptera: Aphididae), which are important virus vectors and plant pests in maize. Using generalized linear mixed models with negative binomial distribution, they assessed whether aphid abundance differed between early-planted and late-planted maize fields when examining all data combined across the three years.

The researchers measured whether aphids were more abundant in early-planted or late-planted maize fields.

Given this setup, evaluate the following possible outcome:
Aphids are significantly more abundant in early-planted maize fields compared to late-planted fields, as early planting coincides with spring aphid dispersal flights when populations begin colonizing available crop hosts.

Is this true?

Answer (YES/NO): NO